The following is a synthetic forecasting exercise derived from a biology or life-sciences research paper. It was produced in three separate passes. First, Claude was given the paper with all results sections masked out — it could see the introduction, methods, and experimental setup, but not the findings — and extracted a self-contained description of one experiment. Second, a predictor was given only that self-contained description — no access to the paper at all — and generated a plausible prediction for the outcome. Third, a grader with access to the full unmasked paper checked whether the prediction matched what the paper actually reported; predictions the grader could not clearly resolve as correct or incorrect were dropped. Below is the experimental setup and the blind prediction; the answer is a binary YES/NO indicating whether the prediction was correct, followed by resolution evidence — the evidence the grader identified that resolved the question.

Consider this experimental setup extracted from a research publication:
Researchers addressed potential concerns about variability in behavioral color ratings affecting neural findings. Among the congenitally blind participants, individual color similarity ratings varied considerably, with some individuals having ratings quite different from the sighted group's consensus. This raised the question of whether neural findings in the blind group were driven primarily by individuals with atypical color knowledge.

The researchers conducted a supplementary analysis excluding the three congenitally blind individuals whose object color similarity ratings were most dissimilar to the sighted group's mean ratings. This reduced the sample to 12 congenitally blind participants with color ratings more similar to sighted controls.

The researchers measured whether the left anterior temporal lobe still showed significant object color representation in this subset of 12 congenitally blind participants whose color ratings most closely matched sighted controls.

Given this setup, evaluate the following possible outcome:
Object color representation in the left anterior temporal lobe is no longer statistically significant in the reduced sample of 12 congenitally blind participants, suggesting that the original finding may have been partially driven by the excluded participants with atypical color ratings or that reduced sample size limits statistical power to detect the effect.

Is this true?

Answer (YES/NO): NO